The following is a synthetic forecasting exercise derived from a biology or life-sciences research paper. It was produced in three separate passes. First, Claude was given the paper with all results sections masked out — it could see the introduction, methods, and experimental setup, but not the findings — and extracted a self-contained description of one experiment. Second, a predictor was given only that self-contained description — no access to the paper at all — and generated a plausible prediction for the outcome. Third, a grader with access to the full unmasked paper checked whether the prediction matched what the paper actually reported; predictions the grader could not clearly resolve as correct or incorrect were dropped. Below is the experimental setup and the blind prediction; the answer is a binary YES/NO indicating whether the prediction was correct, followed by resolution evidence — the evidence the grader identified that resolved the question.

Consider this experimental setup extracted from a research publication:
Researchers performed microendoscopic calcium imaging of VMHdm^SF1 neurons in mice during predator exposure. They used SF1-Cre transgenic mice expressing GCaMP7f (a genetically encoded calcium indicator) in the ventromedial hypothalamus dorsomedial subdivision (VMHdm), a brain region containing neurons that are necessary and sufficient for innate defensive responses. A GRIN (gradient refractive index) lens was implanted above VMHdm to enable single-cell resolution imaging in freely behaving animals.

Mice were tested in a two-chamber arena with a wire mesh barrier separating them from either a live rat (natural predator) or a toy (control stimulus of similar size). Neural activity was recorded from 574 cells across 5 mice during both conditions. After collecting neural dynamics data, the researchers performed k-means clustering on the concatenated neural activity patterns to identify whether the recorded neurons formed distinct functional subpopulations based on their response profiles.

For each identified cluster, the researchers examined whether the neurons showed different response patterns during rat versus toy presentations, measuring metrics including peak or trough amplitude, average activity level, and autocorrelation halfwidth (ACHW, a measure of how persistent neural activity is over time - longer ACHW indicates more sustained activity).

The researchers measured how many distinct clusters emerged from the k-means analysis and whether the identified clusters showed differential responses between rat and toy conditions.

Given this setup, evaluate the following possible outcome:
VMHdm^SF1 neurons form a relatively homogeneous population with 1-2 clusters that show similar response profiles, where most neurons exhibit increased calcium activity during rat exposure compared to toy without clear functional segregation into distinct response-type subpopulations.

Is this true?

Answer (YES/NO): NO